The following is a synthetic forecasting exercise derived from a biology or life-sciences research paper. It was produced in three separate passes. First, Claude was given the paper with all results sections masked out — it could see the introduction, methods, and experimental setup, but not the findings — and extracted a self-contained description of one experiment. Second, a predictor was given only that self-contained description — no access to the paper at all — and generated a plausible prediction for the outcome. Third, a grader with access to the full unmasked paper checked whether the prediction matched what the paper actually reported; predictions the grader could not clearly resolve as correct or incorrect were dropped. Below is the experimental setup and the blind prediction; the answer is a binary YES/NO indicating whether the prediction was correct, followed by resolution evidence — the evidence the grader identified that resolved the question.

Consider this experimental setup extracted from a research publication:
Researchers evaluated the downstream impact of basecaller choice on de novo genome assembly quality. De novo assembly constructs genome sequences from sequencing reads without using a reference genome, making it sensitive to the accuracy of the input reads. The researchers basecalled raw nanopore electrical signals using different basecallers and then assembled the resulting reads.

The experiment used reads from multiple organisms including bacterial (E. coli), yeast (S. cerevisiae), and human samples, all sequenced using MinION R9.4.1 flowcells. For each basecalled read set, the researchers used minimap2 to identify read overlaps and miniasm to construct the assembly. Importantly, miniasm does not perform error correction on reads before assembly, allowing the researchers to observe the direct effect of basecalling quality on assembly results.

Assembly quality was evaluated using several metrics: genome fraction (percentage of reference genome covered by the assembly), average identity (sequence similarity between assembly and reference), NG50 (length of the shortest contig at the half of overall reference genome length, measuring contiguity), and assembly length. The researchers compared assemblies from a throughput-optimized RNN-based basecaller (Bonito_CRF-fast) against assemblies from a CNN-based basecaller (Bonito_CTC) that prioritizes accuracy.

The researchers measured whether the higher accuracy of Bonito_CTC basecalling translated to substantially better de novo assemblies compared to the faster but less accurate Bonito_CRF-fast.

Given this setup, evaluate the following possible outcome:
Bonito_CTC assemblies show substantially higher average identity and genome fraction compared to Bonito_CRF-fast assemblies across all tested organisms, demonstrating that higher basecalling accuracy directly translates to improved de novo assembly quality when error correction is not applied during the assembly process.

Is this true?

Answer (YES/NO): NO